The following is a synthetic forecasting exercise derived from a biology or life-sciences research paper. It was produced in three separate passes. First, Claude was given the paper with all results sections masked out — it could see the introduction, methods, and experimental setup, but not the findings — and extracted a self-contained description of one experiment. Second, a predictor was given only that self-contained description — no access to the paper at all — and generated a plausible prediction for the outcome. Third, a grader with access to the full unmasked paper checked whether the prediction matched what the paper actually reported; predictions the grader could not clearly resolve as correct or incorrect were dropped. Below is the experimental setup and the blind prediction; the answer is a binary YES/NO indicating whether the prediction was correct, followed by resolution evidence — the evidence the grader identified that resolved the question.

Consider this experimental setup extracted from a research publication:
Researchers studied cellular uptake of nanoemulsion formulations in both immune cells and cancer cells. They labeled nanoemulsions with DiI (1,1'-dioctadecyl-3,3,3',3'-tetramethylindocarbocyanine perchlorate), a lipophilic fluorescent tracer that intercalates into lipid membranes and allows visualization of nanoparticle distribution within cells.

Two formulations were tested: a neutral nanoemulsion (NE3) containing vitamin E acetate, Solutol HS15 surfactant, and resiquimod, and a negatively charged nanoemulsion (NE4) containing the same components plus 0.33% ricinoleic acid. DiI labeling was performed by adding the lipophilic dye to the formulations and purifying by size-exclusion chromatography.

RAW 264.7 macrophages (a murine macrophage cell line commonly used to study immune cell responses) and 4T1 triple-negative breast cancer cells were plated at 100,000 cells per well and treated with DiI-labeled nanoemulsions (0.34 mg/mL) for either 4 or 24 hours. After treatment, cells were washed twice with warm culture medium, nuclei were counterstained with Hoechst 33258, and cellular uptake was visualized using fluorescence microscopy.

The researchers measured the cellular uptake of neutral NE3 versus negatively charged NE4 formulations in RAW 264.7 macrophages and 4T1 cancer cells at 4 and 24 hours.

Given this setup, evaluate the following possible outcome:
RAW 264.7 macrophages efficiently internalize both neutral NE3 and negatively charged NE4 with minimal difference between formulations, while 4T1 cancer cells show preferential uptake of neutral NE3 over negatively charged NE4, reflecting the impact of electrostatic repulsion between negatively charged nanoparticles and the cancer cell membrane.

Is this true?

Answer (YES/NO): NO